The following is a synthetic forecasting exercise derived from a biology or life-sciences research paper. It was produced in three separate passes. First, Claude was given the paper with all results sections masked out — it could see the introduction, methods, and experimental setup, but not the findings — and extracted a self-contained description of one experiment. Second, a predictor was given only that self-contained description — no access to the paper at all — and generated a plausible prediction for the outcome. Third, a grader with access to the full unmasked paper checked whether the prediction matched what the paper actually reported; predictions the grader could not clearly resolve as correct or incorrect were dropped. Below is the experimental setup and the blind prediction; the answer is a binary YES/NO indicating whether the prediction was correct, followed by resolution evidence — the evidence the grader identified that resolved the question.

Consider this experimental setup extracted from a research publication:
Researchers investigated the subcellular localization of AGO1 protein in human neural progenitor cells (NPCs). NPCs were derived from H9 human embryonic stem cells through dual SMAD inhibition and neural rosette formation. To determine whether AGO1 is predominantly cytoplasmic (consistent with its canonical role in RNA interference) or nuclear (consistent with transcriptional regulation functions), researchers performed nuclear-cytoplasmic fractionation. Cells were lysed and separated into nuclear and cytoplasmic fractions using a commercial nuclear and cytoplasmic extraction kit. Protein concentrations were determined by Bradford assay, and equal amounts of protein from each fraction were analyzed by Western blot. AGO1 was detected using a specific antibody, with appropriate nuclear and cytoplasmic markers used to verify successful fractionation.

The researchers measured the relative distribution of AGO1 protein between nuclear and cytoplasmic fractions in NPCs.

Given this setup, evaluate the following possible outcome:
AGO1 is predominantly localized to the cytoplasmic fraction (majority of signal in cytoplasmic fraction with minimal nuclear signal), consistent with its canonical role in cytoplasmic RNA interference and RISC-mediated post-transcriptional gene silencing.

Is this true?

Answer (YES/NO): NO